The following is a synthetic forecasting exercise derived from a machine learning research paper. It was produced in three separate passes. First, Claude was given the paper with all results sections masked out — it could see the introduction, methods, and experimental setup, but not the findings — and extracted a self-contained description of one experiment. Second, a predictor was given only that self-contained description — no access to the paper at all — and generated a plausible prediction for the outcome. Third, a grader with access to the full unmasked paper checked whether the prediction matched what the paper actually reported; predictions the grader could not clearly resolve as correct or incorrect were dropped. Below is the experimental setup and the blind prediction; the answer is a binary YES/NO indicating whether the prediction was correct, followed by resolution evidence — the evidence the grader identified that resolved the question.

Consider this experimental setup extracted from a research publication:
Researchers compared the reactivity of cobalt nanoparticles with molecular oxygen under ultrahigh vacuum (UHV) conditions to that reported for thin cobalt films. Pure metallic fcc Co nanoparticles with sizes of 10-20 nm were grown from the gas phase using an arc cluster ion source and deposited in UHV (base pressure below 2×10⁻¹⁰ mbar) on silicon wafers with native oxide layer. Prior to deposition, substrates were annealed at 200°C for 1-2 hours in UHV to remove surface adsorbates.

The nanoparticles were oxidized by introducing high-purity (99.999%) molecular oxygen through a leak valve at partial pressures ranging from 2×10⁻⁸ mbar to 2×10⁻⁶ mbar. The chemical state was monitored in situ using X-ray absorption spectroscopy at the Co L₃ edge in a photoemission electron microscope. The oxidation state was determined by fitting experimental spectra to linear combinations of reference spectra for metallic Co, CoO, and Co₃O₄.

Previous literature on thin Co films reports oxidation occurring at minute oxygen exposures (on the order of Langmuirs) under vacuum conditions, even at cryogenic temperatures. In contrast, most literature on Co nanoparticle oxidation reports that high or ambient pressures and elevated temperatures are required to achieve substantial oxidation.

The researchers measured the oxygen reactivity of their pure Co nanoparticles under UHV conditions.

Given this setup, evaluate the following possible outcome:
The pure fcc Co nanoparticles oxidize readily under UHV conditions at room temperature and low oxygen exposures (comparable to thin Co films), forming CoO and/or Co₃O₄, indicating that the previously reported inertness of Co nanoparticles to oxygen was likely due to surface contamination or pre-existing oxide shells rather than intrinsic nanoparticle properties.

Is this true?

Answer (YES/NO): YES